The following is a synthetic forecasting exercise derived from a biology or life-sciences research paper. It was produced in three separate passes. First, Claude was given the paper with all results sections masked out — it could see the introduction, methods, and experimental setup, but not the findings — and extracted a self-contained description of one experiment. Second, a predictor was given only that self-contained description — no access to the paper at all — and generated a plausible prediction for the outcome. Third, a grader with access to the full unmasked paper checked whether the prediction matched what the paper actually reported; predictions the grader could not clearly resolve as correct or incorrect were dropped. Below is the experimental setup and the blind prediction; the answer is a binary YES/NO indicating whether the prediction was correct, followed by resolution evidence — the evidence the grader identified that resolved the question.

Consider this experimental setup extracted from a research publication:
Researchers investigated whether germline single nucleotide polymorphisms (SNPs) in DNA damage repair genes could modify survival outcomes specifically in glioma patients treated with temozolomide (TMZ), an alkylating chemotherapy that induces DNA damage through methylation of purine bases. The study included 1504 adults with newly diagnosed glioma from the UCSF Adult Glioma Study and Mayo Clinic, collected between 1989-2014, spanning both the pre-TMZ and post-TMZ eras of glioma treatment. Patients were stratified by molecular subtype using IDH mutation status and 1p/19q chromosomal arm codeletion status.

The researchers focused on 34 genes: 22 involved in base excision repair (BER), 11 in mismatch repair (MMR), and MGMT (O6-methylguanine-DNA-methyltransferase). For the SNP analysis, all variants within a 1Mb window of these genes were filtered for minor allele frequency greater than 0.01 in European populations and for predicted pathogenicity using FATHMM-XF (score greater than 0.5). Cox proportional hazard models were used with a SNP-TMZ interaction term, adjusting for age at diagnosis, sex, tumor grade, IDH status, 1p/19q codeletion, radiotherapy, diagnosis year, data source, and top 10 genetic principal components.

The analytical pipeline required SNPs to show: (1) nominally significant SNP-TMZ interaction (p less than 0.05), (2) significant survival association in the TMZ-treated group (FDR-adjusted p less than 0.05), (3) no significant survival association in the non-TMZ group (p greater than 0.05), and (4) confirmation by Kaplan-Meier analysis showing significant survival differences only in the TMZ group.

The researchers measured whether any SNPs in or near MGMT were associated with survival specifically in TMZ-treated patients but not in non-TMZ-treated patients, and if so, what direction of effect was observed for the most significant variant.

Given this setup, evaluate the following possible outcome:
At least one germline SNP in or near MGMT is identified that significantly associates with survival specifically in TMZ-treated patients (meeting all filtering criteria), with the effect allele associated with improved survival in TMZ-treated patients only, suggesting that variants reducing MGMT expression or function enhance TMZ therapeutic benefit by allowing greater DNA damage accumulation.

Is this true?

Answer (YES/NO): NO